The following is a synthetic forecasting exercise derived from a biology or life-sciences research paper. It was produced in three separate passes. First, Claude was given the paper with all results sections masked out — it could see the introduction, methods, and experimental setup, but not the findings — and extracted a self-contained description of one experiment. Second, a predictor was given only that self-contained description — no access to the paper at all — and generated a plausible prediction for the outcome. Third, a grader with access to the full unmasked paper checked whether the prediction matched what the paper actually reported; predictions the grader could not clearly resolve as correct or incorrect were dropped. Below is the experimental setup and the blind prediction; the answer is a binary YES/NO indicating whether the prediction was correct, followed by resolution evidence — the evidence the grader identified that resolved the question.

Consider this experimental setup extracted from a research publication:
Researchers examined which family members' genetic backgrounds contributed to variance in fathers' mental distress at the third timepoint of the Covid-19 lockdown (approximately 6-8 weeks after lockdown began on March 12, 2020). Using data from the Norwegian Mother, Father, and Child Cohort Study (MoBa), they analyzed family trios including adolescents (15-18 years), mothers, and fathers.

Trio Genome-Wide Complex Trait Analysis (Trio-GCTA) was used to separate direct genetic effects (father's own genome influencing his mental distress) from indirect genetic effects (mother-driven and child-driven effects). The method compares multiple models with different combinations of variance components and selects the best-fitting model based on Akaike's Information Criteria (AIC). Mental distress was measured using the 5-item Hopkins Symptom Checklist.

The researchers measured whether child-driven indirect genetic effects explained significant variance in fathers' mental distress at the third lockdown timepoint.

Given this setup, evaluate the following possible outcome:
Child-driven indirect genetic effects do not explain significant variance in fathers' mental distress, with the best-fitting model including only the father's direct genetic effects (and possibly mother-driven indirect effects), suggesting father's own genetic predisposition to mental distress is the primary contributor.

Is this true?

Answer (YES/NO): NO